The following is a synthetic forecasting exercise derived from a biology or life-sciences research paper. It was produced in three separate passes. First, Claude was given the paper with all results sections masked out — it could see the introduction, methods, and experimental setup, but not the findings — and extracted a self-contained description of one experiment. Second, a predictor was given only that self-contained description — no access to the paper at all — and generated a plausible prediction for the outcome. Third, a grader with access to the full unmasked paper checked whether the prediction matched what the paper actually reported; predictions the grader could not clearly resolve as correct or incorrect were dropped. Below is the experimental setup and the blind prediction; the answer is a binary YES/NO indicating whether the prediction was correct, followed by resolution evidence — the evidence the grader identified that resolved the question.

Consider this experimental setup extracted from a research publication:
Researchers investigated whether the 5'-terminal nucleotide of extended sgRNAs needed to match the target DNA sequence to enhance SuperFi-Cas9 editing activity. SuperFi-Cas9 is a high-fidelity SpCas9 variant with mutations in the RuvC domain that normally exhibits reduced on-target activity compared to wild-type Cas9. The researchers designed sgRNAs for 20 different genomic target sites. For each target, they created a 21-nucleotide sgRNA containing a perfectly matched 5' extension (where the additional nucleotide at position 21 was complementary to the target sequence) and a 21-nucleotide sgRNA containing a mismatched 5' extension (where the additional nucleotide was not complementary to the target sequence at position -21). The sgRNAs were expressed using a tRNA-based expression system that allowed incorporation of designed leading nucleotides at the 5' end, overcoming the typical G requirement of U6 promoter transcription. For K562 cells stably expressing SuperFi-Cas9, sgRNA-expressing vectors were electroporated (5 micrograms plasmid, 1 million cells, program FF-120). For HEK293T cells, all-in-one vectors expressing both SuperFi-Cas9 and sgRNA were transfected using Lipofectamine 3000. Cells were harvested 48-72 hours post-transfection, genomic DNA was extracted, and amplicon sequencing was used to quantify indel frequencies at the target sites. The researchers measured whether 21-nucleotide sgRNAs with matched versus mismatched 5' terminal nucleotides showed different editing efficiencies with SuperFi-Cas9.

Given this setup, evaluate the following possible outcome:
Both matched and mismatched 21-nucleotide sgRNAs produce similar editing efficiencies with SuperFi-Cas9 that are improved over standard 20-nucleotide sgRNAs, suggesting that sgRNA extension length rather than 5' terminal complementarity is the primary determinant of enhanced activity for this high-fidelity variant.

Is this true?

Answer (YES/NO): NO